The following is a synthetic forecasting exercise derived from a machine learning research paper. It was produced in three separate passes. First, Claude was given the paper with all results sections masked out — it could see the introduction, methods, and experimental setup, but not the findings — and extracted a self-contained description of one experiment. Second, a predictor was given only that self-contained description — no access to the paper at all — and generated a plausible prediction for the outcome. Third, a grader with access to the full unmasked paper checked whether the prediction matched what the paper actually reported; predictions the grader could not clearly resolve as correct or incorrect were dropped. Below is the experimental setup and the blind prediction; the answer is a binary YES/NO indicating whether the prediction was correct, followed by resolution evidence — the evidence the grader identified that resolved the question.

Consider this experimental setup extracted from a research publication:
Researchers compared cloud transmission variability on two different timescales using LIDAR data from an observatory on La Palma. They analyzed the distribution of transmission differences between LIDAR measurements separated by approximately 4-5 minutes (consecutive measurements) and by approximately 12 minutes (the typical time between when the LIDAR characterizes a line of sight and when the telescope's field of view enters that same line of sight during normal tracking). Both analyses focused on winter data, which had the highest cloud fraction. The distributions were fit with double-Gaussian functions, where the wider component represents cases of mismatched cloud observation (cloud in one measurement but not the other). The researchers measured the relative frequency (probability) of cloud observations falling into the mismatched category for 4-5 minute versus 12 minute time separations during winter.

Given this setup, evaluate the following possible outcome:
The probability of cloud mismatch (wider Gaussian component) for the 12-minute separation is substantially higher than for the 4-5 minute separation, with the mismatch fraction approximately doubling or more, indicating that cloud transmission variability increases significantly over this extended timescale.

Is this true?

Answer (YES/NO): NO